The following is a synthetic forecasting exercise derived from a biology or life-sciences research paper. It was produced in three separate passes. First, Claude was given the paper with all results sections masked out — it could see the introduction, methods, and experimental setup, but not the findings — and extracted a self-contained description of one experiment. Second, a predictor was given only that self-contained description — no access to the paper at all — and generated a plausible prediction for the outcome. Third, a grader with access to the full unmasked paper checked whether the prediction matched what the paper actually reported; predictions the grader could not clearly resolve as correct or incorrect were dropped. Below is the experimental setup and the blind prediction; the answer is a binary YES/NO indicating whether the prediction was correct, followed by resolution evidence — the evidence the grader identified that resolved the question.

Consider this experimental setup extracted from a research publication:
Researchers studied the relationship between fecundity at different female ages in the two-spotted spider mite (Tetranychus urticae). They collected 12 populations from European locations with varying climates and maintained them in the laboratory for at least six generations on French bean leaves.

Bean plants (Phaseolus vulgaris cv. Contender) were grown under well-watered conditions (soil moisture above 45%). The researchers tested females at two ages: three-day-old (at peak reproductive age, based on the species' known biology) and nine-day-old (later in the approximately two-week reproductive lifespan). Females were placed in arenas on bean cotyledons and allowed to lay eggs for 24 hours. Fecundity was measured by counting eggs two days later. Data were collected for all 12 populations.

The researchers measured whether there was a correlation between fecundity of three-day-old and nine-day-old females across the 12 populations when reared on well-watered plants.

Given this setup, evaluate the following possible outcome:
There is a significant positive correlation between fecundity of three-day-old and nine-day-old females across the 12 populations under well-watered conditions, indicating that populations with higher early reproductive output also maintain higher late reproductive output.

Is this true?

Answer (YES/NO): YES